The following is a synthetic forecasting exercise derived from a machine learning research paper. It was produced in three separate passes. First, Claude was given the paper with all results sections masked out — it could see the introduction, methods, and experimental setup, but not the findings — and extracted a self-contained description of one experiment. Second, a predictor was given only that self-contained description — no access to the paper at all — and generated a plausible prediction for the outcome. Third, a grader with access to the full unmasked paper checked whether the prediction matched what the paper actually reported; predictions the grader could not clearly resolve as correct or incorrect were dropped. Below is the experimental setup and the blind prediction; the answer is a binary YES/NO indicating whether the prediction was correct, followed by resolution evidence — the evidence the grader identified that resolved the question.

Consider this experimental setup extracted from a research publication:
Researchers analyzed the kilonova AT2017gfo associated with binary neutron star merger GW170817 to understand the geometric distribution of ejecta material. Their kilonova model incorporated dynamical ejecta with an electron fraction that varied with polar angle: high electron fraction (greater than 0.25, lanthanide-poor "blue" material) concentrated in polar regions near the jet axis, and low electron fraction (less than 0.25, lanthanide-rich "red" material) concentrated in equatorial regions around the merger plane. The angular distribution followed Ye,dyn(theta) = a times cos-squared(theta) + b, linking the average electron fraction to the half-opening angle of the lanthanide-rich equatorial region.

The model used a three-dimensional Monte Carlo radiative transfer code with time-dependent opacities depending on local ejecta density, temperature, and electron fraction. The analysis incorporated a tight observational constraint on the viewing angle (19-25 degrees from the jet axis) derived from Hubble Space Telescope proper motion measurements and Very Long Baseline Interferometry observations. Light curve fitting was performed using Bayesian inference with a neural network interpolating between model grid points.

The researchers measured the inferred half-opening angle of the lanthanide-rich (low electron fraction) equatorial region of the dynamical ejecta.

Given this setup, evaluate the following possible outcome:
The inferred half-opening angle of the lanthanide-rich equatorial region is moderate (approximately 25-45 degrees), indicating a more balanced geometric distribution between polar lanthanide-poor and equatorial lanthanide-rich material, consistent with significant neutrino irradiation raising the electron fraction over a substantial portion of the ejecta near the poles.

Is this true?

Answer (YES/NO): YES